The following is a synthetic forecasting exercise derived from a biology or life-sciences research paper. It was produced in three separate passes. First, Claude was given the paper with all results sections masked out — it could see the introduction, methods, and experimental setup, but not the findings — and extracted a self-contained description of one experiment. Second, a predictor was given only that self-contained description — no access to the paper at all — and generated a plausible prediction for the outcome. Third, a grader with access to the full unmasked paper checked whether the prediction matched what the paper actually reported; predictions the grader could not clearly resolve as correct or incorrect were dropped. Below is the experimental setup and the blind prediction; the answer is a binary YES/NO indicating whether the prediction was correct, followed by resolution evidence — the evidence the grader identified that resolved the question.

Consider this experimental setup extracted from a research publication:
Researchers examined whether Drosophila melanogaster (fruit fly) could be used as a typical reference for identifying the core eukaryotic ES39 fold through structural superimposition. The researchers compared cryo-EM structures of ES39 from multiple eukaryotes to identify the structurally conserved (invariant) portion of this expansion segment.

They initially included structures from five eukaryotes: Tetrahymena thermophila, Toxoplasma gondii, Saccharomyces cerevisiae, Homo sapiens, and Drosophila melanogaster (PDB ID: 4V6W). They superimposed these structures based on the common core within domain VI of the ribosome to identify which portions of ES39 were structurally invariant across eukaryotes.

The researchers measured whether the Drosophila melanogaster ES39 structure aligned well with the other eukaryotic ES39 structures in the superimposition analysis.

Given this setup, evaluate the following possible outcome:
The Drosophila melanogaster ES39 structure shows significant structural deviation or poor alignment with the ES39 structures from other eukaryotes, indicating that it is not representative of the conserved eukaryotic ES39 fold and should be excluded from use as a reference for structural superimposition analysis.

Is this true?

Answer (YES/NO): YES